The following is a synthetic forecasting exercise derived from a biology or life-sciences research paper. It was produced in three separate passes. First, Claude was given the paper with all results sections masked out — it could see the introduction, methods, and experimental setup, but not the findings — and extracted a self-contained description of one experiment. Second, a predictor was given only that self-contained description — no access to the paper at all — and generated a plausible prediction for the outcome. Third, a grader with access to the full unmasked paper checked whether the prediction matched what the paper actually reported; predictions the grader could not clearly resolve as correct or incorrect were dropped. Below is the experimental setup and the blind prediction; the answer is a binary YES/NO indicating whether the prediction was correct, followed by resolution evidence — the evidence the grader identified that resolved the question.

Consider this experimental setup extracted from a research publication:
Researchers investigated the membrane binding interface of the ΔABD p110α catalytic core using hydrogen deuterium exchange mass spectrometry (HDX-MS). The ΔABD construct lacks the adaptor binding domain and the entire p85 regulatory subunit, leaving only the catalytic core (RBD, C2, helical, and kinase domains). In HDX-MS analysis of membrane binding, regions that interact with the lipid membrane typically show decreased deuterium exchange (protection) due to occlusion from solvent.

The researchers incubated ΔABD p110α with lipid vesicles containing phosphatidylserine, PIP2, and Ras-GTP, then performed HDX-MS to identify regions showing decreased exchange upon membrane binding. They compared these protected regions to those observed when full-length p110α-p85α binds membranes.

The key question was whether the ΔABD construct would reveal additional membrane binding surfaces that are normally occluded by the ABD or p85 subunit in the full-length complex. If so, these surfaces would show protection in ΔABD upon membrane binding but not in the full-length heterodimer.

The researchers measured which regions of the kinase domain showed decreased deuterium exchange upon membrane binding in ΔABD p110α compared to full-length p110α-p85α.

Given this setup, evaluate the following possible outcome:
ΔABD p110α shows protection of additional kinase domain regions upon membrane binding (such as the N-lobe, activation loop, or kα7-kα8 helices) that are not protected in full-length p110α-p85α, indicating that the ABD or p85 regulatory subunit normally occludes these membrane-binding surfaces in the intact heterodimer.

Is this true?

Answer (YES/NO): YES